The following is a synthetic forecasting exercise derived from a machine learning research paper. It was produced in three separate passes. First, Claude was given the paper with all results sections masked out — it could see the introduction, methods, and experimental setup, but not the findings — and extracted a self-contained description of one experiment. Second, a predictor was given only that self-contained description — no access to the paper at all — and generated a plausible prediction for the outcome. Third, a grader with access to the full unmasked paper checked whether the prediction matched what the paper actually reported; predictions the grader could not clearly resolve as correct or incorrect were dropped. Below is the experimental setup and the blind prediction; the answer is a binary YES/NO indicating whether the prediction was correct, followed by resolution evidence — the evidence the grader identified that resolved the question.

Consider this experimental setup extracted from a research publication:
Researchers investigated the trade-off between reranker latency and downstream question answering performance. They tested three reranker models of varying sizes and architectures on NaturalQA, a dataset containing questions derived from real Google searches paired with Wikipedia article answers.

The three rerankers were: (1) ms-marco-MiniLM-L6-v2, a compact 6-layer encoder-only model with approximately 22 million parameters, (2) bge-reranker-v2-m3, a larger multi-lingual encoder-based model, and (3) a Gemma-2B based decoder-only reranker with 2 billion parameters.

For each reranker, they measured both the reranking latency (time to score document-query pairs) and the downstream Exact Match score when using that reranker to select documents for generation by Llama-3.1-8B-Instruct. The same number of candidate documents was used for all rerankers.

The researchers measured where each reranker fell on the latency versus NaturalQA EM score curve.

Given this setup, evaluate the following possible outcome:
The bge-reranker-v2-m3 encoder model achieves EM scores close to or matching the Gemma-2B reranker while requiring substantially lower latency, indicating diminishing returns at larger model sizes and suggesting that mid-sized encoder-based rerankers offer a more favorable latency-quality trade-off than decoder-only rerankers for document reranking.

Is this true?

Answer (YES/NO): NO